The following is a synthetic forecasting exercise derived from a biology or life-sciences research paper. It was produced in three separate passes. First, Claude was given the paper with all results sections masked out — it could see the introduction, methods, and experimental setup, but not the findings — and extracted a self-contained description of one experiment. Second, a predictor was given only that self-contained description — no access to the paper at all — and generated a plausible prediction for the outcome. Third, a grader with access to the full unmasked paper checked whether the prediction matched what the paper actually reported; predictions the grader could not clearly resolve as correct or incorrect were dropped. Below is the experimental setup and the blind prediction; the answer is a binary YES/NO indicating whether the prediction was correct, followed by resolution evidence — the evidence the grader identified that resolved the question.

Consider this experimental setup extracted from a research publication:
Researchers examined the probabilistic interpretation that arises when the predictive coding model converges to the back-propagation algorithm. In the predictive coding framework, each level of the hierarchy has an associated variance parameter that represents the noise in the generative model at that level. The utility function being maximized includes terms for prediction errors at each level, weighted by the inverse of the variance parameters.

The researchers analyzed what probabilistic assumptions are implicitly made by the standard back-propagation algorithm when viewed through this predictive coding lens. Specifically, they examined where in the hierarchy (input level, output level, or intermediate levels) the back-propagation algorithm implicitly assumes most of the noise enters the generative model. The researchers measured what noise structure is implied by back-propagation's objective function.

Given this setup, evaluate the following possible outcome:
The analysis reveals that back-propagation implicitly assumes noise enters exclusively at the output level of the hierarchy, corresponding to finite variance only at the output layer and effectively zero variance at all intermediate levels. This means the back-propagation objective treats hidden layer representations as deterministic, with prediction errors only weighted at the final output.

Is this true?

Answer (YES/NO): NO